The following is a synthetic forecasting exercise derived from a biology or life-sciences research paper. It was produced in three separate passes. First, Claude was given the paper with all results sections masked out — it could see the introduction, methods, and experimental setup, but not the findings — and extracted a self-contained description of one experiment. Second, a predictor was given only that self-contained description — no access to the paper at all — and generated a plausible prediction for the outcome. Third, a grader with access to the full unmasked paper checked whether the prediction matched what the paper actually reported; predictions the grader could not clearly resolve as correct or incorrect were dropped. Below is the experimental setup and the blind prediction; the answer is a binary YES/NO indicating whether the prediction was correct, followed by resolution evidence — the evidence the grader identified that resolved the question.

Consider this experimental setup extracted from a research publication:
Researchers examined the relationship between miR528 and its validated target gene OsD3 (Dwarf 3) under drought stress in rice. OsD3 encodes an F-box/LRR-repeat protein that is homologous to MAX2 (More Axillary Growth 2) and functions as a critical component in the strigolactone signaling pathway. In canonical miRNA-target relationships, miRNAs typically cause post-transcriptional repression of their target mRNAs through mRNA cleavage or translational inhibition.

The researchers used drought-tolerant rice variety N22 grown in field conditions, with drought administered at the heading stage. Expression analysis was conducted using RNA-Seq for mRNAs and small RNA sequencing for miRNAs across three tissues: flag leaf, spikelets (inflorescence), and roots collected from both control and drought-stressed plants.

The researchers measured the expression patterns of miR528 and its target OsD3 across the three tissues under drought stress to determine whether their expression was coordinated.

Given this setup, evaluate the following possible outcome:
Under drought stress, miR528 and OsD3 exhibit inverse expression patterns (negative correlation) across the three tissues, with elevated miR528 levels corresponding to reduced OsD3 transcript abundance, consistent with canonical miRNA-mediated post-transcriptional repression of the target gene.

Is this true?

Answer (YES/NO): YES